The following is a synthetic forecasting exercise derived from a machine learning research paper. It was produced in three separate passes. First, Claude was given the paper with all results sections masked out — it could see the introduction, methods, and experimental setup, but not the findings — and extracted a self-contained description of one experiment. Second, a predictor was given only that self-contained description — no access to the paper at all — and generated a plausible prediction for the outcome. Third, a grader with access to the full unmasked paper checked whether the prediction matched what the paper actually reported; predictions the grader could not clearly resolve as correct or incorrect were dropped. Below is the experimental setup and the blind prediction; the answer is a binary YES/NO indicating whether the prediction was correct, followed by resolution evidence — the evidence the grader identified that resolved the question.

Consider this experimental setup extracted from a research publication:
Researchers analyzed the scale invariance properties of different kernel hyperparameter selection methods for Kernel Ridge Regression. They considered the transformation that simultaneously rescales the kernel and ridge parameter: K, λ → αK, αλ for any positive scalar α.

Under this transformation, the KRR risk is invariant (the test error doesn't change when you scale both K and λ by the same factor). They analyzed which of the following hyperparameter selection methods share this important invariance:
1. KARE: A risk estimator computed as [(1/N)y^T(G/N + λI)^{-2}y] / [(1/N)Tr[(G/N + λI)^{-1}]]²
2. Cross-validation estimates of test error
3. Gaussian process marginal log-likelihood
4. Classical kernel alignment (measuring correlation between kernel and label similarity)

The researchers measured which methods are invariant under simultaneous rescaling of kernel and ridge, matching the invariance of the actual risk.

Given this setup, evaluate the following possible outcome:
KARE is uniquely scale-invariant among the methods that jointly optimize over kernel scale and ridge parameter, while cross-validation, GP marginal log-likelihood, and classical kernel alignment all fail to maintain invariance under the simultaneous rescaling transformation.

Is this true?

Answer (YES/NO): NO